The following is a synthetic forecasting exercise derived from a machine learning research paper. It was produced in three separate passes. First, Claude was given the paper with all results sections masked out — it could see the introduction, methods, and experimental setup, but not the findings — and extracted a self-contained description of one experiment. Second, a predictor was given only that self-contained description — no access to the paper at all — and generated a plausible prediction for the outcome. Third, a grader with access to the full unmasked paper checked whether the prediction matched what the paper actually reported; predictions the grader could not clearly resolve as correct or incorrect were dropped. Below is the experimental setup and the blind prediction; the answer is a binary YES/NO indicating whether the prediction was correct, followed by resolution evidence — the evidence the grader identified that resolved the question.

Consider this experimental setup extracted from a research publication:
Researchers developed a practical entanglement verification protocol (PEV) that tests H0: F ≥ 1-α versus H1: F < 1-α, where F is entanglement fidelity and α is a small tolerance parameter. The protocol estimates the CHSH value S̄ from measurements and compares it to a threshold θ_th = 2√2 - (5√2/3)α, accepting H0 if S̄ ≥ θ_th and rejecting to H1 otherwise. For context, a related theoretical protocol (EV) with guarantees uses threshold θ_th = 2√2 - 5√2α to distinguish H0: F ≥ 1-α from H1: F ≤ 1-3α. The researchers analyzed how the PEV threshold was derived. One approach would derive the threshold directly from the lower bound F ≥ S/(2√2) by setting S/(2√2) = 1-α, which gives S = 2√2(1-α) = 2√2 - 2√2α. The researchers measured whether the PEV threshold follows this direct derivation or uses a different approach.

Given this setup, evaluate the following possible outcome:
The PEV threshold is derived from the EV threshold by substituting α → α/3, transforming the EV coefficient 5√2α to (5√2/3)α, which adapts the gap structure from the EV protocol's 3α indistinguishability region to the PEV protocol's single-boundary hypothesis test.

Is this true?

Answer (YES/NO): NO